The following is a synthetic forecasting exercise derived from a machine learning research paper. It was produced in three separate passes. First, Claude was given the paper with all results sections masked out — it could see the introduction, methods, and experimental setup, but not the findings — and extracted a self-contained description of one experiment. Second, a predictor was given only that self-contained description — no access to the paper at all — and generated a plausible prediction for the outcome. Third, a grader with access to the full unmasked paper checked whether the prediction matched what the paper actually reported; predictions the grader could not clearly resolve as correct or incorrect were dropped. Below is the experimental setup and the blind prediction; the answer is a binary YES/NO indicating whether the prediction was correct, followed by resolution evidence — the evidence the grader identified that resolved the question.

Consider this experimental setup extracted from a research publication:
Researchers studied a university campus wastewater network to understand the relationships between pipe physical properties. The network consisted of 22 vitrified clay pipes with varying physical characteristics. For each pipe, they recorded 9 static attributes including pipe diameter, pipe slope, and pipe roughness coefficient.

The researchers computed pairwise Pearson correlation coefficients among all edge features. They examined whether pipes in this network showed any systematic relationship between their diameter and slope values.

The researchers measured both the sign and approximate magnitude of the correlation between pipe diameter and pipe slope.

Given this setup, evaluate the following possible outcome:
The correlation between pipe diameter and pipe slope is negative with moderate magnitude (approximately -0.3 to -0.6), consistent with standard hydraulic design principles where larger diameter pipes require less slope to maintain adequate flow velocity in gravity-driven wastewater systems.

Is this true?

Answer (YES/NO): NO